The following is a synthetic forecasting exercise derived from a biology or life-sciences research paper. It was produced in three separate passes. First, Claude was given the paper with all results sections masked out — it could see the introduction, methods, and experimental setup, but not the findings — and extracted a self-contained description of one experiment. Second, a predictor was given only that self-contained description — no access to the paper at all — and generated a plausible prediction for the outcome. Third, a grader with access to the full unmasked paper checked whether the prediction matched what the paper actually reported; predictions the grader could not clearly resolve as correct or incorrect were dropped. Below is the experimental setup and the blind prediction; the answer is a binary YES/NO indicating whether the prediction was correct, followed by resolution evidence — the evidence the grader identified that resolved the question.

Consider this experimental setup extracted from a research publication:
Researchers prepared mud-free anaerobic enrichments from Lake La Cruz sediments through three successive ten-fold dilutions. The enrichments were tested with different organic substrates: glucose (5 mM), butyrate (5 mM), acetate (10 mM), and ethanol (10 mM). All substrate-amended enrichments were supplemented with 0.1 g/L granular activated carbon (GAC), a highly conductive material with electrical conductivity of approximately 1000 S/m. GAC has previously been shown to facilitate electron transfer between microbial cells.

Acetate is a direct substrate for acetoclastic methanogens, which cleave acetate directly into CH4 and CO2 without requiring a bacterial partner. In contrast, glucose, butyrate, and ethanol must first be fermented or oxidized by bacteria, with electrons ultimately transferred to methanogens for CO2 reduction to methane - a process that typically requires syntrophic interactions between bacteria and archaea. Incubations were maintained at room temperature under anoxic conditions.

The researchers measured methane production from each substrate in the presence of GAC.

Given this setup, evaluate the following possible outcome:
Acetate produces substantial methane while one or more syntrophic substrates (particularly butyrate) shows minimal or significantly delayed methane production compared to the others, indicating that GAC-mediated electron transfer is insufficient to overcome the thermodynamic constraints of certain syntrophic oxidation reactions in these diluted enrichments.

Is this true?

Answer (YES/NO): NO